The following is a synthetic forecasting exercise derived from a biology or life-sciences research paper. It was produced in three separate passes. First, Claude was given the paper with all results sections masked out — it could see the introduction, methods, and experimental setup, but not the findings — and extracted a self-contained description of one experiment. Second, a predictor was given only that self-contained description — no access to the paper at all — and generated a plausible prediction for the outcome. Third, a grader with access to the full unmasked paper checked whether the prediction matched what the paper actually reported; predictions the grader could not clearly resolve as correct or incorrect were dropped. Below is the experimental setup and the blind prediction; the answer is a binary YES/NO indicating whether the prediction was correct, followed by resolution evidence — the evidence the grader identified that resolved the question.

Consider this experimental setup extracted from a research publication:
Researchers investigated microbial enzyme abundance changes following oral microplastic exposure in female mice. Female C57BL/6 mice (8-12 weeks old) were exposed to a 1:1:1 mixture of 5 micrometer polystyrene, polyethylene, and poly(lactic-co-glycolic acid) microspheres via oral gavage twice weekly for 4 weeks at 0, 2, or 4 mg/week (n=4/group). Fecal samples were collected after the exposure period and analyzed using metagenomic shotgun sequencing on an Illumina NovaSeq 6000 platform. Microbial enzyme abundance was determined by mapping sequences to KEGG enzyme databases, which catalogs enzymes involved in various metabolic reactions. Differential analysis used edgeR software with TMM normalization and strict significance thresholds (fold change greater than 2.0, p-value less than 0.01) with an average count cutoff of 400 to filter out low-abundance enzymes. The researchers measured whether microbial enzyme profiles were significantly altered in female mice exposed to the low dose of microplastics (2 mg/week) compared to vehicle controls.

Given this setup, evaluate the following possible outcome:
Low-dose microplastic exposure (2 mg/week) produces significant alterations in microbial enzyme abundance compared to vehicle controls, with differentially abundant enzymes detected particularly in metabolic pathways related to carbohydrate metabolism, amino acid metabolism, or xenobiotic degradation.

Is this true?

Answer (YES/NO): NO